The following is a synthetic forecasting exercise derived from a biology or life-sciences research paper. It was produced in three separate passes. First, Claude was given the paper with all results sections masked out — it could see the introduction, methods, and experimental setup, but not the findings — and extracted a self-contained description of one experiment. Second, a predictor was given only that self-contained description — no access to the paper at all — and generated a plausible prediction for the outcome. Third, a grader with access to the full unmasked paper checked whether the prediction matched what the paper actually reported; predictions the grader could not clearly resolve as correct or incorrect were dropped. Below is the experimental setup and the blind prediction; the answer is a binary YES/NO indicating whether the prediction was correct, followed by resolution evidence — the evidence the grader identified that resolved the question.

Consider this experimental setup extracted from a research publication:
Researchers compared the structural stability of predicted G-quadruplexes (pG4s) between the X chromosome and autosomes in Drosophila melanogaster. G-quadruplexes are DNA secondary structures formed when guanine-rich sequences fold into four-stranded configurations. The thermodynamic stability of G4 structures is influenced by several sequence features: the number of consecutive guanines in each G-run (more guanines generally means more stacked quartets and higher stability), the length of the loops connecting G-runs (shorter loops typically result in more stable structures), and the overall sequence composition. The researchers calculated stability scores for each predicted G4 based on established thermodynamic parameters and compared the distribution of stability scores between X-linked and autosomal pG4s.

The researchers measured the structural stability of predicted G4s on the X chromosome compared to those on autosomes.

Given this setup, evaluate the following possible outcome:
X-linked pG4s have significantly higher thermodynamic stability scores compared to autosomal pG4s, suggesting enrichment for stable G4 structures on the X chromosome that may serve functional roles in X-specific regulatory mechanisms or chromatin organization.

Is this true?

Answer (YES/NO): YES